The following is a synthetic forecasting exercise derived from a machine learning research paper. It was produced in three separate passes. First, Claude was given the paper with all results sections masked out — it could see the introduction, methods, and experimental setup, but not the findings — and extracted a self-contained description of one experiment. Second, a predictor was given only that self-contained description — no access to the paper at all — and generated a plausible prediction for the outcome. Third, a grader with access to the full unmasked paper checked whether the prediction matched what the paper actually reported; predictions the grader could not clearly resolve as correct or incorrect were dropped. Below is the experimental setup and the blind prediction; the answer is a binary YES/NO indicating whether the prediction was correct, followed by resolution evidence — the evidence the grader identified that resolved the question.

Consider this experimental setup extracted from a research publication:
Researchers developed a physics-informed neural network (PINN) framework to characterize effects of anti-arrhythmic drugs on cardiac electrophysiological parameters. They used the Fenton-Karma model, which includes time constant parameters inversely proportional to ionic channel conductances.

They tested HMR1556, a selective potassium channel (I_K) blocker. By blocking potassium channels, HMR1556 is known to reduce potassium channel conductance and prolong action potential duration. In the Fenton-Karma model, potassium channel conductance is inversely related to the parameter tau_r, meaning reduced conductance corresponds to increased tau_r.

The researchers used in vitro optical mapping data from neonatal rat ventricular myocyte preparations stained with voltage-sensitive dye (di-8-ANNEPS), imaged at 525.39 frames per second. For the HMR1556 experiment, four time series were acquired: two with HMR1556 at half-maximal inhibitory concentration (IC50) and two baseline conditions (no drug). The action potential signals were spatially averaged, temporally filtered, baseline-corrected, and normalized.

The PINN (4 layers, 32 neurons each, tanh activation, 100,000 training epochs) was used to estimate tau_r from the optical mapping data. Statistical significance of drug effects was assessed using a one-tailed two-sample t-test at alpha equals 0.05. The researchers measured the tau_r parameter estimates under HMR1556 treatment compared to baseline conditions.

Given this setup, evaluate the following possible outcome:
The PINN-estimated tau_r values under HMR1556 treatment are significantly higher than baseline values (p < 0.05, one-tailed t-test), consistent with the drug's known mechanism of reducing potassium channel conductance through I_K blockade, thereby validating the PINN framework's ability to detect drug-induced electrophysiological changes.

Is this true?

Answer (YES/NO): YES